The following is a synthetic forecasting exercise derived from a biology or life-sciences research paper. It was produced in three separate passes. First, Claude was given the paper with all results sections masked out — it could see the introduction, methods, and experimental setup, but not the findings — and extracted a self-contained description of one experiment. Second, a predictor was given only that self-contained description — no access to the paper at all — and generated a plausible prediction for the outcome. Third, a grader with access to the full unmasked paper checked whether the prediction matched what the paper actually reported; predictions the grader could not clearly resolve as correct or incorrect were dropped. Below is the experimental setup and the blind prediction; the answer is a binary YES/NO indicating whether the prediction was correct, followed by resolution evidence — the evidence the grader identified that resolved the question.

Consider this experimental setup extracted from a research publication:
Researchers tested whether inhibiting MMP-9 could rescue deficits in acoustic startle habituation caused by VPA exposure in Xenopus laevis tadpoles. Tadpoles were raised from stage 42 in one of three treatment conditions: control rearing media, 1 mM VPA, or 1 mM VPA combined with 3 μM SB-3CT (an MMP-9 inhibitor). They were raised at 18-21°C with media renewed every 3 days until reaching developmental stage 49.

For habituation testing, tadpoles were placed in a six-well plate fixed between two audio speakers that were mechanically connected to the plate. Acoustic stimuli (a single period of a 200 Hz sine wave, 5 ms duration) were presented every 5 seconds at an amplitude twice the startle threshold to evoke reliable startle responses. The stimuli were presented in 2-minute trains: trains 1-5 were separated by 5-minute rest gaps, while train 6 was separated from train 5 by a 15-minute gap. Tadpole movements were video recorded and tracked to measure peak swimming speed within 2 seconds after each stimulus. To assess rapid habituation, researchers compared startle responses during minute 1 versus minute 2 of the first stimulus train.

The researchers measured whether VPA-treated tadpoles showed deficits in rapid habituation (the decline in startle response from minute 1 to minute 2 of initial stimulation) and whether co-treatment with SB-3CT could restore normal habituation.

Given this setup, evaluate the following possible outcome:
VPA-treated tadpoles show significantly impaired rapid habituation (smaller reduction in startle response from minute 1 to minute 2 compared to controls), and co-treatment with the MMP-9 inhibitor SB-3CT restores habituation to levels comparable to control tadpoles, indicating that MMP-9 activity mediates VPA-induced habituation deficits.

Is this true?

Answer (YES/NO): NO